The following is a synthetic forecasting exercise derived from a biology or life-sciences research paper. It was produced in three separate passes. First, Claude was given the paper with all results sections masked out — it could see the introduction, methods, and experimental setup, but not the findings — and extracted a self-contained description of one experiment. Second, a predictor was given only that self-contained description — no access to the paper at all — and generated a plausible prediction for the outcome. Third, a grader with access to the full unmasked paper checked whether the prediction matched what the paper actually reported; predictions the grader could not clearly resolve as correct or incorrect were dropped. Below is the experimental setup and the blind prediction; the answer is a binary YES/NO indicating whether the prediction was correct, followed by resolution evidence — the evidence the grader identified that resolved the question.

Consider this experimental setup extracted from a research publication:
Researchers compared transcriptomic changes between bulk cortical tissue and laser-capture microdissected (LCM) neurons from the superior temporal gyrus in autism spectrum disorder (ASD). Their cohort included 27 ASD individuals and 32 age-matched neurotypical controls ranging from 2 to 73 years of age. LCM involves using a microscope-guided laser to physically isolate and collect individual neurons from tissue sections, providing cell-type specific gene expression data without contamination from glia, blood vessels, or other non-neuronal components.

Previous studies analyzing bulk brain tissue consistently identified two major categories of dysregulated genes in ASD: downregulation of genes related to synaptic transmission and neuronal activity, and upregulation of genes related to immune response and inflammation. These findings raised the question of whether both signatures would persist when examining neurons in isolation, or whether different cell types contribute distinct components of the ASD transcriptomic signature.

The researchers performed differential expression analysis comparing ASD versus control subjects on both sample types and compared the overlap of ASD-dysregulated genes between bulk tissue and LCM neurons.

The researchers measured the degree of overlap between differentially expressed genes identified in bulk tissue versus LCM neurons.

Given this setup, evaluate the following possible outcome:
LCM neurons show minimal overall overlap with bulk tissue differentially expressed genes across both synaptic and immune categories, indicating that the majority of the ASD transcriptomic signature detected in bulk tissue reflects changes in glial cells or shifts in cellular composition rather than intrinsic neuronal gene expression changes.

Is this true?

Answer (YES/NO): NO